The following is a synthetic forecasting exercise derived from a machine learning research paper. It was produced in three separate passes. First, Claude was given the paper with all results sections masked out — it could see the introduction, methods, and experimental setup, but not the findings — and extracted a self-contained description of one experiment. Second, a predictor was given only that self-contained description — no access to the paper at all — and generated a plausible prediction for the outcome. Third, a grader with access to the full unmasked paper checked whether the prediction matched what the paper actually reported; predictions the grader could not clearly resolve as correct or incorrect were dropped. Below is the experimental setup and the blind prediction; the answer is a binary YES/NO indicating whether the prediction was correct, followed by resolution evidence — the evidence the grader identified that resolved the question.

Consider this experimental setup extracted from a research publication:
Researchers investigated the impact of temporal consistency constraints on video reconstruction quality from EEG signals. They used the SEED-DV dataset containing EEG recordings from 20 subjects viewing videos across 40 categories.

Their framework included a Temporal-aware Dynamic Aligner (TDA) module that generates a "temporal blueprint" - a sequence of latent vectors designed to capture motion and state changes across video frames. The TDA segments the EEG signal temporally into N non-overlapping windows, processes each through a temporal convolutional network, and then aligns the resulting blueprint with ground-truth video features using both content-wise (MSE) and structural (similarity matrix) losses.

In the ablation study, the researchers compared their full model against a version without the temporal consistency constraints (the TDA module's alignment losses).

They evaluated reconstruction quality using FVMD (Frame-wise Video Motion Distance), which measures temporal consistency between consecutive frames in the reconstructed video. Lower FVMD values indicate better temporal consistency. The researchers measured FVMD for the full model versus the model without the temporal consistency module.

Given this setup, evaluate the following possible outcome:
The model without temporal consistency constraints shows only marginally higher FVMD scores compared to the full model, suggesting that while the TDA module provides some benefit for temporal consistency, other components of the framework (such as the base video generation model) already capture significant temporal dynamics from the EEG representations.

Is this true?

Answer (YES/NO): NO